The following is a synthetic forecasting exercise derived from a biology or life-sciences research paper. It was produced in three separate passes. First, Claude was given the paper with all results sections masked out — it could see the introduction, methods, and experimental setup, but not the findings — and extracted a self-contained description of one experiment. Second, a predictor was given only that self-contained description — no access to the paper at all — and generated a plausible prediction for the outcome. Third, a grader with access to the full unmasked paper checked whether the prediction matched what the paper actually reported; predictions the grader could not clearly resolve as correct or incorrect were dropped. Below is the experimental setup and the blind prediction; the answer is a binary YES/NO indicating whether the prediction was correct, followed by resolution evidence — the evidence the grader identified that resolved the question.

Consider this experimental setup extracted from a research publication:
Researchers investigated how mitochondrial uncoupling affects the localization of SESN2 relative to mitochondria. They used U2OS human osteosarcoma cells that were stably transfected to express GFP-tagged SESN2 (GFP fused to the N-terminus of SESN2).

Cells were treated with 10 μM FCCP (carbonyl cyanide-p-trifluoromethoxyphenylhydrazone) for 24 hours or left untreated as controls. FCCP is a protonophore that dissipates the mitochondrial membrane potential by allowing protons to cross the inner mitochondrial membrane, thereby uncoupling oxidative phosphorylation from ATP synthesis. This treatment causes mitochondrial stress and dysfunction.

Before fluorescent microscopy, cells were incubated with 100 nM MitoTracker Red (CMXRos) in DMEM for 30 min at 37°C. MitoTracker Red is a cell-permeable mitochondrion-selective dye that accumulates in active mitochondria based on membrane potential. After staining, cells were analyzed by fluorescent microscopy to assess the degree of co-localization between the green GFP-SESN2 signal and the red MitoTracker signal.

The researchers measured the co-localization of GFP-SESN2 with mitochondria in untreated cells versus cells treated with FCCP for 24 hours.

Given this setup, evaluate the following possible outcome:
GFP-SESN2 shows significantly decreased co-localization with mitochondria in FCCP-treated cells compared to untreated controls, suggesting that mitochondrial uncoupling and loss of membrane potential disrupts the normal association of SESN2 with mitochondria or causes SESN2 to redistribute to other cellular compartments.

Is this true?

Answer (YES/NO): NO